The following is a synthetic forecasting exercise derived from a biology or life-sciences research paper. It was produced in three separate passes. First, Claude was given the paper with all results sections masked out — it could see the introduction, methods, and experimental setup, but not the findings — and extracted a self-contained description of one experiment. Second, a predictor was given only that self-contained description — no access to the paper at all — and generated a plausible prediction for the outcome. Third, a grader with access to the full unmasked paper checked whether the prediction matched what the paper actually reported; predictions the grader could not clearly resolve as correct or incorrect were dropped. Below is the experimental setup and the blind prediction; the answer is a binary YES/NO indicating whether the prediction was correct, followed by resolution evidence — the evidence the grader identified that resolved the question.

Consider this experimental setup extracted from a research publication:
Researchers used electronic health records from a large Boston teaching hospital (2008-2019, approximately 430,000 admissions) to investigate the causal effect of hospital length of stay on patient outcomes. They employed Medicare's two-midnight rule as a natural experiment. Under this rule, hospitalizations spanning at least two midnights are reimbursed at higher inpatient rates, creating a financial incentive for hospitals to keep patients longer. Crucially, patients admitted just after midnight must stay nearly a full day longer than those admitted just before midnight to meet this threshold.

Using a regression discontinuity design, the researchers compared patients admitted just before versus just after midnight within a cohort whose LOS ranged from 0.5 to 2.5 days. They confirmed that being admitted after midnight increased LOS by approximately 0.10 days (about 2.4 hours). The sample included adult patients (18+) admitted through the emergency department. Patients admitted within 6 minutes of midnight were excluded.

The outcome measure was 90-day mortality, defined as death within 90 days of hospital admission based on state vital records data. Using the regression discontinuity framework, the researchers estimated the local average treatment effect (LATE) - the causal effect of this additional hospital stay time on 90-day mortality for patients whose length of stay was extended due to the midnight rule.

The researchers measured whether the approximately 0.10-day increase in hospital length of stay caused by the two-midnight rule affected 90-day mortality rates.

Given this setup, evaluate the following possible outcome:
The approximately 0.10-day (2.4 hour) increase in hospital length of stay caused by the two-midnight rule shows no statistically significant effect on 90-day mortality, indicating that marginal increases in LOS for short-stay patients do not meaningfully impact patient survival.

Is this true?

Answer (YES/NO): YES